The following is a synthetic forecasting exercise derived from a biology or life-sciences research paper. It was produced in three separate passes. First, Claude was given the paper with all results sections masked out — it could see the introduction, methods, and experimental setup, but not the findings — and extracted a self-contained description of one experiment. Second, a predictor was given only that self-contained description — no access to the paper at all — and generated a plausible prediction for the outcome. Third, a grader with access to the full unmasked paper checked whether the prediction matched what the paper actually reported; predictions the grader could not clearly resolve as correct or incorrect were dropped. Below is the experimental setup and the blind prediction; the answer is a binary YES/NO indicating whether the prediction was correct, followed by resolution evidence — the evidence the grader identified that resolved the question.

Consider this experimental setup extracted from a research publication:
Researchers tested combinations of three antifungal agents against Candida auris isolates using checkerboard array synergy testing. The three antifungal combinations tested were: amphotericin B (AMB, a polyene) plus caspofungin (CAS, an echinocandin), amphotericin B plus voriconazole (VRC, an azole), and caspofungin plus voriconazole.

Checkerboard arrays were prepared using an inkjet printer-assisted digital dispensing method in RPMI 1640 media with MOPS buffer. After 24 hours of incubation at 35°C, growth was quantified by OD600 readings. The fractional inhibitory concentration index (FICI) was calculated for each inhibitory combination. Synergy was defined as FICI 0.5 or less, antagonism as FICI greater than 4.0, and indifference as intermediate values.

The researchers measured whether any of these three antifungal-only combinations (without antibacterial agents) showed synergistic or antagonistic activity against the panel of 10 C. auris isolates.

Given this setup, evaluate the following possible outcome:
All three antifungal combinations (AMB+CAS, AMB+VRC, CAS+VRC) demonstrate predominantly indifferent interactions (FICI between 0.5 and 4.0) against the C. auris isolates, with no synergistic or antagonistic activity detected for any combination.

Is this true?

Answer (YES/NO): NO